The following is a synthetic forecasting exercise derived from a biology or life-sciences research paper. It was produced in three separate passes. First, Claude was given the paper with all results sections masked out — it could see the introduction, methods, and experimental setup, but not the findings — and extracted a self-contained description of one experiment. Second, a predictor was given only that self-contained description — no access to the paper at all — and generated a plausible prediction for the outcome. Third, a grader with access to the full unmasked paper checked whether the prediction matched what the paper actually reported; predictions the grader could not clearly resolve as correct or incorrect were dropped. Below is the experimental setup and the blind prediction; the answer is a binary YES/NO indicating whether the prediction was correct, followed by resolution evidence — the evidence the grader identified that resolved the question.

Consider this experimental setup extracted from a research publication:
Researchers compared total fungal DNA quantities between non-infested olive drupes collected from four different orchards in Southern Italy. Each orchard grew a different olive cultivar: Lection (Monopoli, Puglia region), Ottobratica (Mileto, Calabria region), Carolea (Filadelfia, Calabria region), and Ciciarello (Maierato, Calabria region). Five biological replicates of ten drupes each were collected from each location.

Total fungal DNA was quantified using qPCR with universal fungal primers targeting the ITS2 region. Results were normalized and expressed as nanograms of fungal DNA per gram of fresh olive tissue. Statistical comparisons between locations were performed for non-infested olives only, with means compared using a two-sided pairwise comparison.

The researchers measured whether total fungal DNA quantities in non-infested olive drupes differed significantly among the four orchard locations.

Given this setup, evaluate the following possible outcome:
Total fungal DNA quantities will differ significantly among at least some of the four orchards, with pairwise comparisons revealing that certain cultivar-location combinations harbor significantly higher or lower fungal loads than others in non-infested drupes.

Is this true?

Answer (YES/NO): NO